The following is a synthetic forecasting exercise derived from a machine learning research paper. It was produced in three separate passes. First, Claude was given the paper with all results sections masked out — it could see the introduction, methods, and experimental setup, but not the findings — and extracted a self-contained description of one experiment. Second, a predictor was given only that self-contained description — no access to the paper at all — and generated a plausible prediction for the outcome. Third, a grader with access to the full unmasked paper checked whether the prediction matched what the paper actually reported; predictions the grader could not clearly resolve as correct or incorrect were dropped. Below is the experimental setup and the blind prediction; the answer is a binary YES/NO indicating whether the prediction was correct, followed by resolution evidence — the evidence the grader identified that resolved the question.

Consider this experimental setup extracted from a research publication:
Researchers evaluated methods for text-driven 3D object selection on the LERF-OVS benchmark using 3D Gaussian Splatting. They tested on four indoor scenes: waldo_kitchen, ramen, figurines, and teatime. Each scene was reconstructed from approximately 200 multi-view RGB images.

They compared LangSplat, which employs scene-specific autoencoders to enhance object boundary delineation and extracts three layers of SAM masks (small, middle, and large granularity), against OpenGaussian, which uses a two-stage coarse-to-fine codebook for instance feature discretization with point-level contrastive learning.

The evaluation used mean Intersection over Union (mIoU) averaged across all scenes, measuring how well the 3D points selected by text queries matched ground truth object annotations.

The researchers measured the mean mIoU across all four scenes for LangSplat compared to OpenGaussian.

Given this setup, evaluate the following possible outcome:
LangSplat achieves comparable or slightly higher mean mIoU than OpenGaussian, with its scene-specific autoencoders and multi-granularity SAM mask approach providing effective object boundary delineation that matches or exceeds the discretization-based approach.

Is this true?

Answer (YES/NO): NO